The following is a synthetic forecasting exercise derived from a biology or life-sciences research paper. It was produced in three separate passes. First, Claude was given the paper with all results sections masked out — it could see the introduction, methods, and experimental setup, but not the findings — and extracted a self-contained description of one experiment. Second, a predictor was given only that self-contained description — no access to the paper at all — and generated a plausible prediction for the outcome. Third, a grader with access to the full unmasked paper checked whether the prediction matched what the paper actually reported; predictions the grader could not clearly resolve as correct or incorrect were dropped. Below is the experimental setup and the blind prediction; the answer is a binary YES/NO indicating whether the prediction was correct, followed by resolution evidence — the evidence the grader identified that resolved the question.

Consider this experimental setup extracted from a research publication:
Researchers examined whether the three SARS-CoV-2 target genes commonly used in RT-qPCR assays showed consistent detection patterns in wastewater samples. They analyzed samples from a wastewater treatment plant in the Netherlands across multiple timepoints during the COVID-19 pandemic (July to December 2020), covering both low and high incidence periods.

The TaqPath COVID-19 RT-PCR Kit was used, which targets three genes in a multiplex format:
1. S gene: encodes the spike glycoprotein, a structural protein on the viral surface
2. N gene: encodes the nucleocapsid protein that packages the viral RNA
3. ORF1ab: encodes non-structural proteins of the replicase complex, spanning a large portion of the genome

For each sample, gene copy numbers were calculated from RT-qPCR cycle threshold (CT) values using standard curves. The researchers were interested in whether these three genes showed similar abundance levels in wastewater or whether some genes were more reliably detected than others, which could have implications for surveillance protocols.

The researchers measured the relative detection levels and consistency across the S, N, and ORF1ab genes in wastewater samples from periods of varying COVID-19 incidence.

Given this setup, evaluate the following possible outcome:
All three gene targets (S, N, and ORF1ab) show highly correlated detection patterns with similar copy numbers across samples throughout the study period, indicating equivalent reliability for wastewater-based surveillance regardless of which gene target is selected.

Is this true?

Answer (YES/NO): NO